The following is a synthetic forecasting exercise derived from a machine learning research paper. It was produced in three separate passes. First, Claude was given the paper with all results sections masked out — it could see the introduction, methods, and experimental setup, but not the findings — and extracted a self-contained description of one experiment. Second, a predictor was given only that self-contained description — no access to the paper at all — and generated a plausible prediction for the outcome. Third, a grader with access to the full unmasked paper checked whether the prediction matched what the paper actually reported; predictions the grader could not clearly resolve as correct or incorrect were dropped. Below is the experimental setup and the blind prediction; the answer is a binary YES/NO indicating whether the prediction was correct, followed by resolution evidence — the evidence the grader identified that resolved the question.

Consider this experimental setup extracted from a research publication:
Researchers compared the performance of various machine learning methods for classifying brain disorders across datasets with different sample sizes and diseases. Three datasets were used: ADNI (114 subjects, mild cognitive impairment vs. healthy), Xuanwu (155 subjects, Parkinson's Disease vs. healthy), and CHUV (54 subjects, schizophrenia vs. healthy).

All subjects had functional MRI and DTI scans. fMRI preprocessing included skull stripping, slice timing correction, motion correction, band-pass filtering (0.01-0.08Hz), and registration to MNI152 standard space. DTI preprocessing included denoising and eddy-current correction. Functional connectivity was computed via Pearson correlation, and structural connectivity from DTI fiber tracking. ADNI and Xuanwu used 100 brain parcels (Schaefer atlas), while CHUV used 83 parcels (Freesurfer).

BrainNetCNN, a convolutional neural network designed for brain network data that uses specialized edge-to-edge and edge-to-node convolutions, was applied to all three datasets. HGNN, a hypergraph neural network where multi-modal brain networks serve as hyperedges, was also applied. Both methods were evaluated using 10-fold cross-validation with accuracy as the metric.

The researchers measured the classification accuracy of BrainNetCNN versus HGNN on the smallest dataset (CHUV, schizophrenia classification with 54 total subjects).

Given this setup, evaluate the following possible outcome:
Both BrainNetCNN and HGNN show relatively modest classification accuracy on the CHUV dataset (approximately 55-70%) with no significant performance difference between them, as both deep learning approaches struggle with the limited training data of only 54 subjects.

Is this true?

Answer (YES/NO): NO